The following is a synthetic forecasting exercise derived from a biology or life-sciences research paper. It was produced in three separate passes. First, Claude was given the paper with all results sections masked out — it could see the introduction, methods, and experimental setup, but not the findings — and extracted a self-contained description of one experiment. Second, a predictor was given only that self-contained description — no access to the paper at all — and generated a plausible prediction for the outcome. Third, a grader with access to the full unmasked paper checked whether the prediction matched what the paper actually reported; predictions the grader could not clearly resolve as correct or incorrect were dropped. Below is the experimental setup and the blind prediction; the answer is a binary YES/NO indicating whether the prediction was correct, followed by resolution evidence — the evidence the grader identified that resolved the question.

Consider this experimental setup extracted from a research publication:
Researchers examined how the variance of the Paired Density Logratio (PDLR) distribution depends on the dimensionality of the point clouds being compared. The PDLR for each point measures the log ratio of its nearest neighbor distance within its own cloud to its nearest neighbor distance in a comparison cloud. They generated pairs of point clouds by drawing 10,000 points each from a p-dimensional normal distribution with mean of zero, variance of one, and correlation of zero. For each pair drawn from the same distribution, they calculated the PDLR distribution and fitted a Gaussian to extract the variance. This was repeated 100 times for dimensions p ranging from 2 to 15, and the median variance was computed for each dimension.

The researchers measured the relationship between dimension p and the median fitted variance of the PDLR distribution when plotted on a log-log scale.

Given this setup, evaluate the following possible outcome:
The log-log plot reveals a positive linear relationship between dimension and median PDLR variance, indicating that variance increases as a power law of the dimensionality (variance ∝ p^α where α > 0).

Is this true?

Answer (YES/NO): NO